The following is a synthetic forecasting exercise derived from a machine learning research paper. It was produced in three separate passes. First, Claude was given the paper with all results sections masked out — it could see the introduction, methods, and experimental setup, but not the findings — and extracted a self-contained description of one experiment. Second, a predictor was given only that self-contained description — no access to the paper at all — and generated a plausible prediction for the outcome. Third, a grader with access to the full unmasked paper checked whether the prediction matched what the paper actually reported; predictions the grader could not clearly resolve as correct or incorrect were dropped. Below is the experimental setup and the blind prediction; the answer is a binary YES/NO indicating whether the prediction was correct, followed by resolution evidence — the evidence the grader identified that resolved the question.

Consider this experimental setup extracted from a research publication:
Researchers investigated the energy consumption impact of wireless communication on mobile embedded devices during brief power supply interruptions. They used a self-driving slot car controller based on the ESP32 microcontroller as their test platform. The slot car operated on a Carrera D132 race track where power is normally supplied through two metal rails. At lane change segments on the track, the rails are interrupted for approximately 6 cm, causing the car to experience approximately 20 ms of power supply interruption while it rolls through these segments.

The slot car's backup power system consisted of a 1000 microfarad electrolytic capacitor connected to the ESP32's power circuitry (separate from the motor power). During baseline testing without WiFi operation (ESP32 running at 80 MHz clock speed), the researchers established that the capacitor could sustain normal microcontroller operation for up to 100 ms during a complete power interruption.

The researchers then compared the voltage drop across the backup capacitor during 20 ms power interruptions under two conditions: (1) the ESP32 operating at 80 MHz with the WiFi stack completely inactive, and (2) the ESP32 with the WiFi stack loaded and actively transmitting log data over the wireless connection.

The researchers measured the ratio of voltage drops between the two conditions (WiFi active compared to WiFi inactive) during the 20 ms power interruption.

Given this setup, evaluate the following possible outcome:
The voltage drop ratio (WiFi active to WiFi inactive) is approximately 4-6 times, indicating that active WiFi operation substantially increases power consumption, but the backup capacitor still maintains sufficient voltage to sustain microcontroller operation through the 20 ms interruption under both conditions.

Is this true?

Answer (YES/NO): NO